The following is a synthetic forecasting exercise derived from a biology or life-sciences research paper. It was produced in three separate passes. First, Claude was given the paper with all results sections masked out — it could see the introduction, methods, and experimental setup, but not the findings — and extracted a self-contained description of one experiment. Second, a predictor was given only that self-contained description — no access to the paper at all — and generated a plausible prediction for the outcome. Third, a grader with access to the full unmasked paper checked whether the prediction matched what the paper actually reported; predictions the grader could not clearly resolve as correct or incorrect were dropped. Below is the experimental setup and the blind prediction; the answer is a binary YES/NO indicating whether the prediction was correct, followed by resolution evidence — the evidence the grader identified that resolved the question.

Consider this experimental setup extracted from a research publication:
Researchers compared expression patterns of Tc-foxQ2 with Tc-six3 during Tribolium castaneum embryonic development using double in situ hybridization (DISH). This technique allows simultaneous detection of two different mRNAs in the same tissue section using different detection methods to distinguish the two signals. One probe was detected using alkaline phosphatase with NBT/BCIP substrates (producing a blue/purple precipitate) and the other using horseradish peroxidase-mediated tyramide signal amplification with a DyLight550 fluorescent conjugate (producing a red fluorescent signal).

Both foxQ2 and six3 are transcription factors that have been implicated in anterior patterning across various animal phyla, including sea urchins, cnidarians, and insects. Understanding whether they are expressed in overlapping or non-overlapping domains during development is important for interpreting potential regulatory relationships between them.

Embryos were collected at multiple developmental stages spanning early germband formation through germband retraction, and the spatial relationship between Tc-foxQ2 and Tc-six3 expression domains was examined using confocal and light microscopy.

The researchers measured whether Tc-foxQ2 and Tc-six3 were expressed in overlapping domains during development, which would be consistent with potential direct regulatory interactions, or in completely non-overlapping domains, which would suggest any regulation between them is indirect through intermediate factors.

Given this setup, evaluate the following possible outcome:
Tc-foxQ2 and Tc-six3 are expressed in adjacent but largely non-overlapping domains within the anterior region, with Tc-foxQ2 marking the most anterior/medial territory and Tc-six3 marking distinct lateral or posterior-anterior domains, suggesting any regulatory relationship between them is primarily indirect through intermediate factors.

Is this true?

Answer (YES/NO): NO